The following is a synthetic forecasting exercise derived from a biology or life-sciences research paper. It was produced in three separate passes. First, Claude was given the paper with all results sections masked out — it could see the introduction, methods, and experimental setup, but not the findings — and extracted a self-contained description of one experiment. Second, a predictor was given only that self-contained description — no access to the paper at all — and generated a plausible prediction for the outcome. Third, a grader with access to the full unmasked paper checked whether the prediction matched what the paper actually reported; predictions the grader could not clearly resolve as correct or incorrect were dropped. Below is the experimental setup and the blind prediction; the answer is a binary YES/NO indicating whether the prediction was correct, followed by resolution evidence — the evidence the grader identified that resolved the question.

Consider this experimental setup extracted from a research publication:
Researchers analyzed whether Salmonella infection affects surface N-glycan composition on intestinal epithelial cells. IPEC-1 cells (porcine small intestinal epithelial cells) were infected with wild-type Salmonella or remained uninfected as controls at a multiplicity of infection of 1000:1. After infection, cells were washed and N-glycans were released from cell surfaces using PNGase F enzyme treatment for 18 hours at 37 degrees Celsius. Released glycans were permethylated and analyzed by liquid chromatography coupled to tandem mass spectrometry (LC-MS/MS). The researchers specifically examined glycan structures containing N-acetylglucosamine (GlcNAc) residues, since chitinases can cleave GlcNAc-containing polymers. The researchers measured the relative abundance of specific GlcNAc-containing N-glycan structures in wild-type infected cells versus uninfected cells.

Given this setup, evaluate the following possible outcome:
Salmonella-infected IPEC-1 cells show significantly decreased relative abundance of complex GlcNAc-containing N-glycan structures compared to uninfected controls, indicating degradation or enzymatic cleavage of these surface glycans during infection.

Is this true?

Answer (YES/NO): NO